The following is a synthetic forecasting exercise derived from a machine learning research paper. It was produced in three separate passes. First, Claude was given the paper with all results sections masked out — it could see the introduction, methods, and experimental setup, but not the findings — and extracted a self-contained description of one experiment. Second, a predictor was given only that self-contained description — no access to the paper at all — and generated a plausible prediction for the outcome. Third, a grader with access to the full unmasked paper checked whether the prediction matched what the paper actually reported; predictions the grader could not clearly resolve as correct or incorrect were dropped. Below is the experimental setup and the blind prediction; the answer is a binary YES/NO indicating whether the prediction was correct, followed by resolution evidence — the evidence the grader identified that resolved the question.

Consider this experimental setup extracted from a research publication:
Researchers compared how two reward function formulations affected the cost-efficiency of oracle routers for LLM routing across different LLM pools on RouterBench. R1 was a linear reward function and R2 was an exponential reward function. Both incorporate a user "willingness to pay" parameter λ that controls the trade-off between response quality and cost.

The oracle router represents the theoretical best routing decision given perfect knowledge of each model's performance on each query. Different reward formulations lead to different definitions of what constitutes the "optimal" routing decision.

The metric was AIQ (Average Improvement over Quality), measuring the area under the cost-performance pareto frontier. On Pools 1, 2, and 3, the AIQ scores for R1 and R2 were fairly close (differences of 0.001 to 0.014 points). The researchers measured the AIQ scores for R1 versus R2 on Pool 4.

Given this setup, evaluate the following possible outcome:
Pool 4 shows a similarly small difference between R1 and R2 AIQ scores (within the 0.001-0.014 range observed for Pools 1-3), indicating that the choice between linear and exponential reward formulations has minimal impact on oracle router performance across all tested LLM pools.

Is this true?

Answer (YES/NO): NO